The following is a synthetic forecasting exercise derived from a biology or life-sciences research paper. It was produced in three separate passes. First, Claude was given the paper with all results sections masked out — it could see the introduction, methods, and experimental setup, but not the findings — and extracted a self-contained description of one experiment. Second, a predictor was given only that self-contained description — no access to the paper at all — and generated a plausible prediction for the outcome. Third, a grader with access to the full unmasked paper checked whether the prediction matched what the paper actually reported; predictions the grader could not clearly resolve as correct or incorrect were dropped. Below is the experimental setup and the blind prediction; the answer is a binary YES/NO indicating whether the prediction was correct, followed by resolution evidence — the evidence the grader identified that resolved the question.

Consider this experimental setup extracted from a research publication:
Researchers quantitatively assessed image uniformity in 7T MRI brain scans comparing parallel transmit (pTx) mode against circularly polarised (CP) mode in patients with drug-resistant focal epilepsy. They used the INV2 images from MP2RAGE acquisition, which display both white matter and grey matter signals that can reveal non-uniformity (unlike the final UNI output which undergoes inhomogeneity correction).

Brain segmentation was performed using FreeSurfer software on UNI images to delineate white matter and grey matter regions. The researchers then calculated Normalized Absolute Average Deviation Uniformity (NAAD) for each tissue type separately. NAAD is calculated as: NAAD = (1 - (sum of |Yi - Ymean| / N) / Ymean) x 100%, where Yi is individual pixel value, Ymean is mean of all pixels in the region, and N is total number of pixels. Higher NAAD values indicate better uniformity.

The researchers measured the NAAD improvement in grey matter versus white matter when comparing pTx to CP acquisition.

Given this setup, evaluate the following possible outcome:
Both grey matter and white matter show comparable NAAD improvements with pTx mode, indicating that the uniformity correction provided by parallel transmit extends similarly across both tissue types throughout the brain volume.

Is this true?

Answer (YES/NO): NO